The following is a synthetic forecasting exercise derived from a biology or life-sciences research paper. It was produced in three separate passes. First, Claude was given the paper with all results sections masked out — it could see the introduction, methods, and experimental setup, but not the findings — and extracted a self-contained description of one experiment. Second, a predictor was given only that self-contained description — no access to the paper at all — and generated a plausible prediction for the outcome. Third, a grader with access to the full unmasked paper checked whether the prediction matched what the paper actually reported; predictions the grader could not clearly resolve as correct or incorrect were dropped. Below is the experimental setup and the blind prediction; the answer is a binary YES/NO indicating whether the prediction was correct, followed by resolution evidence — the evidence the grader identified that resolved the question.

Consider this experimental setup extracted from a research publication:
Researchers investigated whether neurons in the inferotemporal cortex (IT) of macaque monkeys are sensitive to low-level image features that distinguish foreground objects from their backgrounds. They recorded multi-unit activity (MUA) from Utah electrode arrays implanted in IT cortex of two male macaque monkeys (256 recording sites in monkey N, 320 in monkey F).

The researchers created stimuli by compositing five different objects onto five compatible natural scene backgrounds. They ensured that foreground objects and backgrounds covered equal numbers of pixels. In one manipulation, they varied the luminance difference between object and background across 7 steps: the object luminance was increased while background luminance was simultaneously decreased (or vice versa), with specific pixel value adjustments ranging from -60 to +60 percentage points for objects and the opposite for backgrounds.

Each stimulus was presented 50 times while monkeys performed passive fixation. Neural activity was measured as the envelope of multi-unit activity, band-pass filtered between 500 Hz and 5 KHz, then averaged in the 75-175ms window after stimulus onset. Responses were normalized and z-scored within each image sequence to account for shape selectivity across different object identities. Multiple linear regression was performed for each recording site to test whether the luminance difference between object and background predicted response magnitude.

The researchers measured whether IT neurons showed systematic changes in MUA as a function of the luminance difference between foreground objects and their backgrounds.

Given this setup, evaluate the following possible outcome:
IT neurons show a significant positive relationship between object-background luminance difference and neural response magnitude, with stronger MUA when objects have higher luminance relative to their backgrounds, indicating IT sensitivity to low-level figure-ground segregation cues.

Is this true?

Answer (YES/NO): NO